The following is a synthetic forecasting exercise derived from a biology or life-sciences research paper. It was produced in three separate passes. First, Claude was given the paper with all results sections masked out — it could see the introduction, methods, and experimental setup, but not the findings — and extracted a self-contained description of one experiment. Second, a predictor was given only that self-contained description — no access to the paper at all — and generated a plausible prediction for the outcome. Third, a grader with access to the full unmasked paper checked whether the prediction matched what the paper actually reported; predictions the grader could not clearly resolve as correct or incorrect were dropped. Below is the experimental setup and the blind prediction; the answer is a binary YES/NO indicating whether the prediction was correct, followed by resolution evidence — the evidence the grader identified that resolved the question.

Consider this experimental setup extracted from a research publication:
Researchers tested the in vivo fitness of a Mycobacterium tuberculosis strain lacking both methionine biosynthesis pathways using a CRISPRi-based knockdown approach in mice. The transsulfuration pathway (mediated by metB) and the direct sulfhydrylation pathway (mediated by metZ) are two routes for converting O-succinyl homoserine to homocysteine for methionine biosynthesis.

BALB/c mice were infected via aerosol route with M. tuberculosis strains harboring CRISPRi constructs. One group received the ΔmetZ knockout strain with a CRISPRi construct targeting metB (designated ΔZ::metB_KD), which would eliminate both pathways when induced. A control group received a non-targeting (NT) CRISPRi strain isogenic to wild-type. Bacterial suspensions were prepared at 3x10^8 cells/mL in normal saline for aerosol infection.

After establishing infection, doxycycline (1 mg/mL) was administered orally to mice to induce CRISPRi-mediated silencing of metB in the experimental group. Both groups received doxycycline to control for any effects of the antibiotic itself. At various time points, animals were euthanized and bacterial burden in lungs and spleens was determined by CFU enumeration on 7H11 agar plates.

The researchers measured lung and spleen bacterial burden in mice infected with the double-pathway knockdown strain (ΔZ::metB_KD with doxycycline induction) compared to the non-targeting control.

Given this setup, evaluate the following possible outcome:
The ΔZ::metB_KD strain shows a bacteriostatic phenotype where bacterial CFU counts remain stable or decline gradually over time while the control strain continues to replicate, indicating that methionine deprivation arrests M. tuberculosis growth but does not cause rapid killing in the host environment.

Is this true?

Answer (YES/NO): NO